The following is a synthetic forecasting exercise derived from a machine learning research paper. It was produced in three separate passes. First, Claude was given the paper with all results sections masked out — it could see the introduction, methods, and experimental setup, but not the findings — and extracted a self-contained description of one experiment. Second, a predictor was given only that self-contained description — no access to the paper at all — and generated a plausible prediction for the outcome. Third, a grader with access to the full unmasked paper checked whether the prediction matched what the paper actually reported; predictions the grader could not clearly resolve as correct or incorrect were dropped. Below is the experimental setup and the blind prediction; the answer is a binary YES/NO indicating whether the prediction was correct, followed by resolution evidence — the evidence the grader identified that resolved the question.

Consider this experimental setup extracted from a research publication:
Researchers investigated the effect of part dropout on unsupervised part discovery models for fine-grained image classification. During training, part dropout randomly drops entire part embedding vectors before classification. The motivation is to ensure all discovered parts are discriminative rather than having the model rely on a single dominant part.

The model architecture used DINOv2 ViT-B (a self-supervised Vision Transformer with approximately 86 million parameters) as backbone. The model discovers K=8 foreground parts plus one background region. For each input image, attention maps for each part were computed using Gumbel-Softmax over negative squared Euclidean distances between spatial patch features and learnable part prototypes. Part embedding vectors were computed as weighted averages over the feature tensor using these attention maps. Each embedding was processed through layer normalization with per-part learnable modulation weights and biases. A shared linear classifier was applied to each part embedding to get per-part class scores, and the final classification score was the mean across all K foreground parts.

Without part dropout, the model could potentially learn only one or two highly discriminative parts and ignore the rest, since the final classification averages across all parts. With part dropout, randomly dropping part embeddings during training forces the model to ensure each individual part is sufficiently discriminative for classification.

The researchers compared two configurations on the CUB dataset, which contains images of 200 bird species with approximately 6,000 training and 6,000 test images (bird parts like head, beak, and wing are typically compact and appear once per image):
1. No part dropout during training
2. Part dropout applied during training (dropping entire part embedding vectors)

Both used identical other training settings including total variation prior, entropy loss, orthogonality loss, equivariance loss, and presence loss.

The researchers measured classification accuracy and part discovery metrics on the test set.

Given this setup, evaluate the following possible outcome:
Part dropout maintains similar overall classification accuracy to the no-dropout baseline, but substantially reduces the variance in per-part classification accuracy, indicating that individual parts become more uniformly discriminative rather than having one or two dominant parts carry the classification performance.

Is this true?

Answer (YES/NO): NO